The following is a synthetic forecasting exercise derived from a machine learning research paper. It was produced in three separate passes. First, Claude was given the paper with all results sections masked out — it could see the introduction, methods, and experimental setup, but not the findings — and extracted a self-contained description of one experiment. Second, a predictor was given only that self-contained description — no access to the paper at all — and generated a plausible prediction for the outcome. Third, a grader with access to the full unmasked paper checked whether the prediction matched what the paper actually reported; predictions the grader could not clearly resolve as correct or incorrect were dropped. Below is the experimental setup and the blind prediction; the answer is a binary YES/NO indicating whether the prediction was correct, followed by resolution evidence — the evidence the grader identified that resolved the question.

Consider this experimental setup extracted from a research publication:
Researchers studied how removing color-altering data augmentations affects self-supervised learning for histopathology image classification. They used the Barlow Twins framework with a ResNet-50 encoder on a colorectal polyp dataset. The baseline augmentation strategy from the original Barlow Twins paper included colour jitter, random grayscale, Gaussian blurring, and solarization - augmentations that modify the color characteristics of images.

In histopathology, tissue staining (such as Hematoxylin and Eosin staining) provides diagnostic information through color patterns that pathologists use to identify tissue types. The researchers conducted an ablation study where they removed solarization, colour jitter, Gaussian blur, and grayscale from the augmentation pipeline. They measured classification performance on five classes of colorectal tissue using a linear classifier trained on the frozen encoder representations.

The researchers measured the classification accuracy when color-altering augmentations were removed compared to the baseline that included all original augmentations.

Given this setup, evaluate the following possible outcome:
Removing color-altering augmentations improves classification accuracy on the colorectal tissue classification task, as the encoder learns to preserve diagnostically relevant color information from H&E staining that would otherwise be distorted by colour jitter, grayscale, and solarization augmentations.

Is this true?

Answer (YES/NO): YES